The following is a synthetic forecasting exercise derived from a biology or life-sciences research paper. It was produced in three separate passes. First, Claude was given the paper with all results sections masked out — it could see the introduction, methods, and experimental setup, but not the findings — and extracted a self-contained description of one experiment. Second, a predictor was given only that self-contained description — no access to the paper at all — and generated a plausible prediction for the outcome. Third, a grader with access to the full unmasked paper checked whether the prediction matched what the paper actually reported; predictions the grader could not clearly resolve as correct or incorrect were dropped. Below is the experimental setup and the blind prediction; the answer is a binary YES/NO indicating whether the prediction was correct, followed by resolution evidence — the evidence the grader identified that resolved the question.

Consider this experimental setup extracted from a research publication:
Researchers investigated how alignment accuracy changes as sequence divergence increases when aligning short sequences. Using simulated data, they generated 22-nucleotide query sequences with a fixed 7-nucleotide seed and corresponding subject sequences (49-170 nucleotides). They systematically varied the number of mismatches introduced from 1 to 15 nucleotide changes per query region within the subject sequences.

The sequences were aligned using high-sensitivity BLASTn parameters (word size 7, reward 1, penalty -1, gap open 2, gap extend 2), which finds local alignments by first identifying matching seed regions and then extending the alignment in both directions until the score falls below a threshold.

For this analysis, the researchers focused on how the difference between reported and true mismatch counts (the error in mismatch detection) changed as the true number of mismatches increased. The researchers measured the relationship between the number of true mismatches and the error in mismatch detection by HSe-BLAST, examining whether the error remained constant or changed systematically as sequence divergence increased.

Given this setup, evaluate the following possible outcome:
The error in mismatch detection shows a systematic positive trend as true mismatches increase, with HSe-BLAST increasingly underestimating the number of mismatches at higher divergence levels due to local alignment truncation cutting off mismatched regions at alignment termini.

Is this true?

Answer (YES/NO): YES